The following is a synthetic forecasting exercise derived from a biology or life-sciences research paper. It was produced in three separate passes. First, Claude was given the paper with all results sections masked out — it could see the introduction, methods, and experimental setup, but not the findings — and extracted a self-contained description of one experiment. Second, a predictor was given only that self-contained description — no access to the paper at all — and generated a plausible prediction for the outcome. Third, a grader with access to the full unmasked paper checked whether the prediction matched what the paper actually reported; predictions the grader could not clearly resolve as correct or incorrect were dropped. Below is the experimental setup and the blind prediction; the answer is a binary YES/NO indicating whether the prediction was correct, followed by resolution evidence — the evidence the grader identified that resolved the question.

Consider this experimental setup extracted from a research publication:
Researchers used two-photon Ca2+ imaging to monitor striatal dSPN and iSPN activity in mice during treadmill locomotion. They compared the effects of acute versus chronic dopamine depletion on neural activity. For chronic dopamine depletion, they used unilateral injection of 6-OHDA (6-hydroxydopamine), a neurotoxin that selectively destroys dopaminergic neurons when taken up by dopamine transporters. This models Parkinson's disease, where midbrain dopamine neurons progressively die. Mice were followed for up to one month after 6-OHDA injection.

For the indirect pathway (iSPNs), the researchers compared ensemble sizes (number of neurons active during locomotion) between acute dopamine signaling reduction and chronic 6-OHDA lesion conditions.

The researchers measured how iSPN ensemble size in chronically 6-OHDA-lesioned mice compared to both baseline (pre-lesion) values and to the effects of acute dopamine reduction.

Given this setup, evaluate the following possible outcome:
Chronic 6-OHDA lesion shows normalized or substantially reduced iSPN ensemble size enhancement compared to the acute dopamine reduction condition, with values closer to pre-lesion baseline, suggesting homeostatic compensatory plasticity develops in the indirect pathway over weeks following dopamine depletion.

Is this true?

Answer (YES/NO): YES